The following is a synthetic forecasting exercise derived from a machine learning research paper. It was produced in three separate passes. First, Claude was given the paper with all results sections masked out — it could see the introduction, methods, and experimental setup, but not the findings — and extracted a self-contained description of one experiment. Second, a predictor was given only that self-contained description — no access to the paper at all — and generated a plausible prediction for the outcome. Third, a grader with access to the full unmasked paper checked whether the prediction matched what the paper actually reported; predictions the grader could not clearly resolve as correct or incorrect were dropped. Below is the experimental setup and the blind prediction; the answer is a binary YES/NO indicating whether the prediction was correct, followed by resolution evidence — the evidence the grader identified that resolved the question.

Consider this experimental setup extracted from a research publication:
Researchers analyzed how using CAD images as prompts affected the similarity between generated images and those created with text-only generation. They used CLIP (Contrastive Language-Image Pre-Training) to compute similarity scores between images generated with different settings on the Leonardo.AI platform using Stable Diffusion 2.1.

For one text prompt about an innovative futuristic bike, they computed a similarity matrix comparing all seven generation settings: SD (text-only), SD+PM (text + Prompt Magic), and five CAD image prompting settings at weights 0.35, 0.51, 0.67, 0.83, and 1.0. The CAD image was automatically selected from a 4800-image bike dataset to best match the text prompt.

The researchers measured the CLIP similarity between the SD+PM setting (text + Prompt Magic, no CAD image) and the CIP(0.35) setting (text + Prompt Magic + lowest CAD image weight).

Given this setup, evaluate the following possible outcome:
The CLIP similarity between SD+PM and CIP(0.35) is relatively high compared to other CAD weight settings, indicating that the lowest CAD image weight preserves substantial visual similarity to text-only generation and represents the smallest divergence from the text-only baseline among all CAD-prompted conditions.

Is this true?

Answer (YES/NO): YES